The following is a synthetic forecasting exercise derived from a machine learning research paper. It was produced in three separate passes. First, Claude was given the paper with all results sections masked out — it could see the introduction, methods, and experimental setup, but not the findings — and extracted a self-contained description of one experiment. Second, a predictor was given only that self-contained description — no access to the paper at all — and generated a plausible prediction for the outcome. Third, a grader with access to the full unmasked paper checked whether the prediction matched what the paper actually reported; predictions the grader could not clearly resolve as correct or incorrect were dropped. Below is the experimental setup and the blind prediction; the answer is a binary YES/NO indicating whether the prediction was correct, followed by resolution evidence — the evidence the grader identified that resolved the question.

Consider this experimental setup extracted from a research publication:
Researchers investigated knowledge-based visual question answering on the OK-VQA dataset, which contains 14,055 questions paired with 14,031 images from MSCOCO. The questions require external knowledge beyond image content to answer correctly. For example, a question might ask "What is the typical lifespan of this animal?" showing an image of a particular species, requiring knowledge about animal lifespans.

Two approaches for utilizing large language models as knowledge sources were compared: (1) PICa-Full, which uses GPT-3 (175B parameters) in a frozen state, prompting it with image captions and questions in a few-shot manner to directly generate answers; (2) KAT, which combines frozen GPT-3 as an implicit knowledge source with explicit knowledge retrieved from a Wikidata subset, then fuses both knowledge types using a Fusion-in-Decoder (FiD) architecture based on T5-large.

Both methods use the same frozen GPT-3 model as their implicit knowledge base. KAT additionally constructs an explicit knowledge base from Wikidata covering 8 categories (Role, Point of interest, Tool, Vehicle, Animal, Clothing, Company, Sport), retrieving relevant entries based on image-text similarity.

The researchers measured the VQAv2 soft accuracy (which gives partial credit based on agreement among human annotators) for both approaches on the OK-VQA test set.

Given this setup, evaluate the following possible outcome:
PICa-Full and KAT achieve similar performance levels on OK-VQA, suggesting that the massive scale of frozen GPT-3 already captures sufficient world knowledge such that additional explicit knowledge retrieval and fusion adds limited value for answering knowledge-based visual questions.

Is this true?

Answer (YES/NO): NO